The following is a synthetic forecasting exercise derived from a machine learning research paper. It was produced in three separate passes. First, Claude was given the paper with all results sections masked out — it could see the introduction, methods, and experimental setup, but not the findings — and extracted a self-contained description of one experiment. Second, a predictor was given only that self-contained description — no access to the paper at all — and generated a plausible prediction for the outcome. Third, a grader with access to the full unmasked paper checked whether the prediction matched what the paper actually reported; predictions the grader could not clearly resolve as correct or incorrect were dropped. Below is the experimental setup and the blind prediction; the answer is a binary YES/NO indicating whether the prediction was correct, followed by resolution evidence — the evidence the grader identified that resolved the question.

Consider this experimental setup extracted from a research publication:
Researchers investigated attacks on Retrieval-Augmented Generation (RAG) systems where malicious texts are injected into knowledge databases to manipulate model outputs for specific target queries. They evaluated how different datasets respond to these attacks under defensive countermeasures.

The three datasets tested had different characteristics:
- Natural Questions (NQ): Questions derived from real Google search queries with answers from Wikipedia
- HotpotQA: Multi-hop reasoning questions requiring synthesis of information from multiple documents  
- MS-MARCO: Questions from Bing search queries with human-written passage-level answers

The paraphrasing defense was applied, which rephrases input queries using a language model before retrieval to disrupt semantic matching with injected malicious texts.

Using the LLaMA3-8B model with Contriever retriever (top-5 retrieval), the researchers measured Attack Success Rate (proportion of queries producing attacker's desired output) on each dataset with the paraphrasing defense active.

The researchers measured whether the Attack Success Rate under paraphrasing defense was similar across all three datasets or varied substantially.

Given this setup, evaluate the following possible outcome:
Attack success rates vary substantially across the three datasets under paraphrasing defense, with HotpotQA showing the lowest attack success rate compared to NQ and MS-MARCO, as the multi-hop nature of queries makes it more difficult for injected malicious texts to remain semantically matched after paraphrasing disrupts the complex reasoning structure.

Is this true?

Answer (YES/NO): NO